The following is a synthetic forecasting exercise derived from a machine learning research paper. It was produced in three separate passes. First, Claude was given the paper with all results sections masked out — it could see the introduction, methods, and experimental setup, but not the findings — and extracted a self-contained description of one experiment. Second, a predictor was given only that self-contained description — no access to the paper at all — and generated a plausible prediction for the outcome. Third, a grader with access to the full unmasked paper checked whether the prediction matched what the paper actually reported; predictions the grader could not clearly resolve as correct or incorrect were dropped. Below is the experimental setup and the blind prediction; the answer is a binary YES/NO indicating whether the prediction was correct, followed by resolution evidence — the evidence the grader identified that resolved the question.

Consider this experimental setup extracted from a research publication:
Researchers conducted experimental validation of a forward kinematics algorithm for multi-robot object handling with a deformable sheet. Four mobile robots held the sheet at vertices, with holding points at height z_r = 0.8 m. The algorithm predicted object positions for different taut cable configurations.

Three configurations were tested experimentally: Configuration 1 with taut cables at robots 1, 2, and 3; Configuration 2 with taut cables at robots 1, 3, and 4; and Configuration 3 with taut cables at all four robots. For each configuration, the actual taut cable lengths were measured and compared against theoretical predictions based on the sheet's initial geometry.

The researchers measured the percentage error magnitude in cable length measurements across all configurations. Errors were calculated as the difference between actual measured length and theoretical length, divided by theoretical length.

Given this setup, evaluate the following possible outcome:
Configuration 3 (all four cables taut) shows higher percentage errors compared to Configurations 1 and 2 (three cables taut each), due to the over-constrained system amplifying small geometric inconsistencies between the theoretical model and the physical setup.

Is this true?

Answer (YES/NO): YES